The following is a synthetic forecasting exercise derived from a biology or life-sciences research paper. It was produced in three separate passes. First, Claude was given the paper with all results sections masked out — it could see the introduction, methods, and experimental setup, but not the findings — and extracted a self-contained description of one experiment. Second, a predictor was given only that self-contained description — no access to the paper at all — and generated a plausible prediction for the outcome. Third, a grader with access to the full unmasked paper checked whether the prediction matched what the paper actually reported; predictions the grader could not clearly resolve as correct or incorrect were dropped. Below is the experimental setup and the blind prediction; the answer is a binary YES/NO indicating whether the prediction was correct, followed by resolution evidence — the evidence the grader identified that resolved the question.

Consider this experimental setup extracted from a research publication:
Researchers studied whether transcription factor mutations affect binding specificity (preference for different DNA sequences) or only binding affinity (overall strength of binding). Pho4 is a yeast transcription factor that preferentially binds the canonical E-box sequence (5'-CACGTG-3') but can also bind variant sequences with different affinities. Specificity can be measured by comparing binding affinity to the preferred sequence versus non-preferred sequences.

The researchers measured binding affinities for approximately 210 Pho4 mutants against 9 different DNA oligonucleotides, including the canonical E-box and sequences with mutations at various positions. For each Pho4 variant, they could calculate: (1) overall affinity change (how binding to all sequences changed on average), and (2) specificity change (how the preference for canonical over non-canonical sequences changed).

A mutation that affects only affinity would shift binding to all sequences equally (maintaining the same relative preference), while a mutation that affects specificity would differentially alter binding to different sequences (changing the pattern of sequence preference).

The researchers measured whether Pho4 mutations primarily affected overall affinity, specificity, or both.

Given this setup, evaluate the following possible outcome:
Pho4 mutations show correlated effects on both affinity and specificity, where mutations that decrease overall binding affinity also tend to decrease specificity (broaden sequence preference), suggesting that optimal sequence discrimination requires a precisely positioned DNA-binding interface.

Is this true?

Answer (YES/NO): NO